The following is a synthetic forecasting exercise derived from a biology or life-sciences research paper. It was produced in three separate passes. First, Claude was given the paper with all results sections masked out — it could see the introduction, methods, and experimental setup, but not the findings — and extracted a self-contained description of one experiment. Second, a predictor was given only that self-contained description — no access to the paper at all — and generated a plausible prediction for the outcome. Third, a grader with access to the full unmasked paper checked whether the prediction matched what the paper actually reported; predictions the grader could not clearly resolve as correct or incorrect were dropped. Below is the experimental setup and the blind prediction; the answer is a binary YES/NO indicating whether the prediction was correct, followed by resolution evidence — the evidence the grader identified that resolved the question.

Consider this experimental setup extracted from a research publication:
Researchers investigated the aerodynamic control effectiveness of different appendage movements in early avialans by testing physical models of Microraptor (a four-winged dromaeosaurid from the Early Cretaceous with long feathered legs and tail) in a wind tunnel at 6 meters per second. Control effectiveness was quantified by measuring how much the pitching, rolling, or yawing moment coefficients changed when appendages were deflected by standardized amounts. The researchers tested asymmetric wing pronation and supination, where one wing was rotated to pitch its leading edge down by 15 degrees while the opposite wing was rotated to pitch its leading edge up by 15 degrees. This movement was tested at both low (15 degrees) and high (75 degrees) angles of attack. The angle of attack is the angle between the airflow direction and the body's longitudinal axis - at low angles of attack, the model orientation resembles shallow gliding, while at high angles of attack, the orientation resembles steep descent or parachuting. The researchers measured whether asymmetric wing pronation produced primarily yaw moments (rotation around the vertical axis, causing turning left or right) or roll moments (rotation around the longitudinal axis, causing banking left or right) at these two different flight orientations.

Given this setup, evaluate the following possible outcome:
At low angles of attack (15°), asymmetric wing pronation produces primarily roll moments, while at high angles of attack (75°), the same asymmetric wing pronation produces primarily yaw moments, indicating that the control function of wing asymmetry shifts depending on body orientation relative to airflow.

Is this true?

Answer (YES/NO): YES